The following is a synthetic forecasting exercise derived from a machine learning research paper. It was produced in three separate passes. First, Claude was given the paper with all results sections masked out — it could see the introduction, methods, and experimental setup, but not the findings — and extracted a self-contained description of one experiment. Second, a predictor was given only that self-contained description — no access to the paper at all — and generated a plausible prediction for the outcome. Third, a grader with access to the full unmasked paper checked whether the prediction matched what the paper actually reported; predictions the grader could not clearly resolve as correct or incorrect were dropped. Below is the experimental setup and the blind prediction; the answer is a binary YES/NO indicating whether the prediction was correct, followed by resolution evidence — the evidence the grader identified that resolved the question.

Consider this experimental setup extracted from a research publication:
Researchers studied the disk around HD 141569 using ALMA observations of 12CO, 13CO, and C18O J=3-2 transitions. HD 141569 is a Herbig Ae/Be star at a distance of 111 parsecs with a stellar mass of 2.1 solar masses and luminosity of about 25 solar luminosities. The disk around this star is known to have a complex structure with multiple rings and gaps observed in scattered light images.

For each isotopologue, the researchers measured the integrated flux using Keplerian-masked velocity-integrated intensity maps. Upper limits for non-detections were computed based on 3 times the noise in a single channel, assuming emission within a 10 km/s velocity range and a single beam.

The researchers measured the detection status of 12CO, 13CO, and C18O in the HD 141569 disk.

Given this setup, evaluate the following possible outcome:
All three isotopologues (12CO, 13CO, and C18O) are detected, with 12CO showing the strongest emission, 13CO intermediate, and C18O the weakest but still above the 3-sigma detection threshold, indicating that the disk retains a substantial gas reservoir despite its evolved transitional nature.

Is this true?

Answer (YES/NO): NO